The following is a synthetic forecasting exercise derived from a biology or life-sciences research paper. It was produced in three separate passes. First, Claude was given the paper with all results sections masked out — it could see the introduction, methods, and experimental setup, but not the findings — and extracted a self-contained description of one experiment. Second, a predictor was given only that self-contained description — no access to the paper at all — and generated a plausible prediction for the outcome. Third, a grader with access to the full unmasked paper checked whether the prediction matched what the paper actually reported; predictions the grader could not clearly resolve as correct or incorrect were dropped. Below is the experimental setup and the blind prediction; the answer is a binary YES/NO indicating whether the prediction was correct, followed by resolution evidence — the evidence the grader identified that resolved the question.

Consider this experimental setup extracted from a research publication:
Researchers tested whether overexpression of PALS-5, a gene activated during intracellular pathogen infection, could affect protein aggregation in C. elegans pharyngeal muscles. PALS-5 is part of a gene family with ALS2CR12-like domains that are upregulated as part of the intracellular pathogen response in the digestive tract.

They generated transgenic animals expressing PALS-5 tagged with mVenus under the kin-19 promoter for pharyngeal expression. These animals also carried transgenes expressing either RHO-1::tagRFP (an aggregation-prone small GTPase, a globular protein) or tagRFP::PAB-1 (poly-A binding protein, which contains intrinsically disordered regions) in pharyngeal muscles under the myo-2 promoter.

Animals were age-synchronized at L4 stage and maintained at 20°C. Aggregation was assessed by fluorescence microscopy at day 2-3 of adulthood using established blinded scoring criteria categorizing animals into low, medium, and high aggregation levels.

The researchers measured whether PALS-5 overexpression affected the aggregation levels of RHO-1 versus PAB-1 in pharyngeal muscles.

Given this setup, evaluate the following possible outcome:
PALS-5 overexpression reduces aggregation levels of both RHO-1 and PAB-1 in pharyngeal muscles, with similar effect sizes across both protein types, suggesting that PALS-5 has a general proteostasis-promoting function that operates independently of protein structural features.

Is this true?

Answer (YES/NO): NO